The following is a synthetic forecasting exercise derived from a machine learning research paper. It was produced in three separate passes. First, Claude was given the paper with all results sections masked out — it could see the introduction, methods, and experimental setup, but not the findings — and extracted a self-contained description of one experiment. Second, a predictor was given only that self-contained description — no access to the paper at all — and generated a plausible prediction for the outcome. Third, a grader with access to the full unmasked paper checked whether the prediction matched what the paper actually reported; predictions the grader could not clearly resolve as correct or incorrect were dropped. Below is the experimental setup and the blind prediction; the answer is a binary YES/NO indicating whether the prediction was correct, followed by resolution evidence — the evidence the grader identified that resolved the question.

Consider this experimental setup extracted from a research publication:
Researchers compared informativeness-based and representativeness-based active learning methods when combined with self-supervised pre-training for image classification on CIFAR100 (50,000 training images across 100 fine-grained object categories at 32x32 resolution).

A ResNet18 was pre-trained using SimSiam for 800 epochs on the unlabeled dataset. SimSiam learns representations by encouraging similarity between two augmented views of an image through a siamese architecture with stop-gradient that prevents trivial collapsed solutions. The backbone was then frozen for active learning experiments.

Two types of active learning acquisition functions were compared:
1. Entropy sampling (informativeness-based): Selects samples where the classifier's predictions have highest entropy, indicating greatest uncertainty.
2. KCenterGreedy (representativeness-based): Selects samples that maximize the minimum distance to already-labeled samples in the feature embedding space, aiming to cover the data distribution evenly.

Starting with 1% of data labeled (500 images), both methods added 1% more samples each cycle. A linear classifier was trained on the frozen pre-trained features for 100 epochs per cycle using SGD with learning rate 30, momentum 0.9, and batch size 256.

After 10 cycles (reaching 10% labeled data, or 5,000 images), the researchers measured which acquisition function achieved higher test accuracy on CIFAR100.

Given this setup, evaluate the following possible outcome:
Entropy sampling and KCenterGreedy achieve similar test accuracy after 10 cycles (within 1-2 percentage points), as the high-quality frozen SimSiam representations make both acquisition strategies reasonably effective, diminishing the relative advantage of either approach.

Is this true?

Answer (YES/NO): NO